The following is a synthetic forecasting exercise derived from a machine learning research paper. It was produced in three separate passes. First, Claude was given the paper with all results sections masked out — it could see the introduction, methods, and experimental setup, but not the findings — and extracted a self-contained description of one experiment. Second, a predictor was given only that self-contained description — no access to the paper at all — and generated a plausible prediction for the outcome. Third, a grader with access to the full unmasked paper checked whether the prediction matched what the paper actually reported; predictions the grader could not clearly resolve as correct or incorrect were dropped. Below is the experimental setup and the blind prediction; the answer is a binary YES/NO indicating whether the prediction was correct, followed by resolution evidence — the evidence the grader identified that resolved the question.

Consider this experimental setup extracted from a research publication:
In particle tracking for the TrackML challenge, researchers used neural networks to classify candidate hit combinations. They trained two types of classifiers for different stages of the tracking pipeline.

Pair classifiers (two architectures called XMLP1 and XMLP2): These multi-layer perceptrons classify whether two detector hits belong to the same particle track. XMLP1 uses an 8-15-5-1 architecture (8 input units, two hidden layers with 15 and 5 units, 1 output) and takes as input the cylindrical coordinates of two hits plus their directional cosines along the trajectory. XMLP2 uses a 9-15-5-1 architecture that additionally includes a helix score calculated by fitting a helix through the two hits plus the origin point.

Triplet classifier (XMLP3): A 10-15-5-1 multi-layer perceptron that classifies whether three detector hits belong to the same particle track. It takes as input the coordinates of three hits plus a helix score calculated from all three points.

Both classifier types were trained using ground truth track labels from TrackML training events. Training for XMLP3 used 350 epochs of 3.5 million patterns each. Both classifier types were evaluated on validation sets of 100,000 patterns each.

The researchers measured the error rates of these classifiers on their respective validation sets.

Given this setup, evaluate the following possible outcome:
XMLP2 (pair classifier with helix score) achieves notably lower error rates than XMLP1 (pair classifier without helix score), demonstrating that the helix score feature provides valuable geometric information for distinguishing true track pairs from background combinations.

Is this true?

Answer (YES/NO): NO